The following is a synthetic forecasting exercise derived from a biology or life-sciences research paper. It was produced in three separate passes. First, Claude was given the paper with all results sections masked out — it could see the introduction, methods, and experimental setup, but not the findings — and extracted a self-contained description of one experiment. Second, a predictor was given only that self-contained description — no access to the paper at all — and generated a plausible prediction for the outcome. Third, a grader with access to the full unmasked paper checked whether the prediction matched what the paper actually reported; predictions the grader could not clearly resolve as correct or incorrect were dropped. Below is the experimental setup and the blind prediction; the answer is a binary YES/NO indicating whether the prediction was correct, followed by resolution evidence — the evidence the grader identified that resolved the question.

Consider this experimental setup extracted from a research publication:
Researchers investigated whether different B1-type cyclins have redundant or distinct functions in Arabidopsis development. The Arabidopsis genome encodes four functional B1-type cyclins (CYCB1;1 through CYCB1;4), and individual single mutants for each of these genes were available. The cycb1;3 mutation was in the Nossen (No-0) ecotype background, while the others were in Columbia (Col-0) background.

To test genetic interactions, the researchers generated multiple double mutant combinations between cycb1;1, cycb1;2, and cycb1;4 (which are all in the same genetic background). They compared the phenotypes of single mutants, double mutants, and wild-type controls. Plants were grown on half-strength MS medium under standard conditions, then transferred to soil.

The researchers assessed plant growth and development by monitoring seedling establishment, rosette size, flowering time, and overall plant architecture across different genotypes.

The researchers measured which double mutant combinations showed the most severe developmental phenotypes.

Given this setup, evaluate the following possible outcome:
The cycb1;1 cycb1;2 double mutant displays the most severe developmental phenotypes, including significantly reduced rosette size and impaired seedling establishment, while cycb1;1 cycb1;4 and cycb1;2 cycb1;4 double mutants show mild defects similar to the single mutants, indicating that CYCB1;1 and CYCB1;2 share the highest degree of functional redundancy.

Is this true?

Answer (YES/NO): YES